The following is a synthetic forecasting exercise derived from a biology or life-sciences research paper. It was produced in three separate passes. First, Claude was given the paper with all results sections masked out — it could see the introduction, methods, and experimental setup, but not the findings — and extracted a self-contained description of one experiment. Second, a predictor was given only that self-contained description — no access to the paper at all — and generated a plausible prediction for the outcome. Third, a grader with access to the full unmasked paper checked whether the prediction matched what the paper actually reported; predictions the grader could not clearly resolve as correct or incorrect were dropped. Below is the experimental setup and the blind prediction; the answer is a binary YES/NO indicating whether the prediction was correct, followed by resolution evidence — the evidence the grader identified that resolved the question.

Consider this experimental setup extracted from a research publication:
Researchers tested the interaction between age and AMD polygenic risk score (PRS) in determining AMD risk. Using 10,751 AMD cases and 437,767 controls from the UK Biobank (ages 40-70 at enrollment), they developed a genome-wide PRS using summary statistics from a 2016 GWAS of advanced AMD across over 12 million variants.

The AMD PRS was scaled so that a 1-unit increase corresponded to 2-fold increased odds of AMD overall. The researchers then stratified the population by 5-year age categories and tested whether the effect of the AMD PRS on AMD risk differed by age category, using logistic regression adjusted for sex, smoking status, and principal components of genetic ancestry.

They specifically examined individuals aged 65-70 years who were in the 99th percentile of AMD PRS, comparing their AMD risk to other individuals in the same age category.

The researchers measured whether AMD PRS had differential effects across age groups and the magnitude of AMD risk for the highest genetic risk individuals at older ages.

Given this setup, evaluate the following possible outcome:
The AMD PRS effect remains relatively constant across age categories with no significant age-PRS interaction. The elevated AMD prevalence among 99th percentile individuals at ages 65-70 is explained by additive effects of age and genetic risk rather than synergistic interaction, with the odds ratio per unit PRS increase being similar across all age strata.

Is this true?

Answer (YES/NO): NO